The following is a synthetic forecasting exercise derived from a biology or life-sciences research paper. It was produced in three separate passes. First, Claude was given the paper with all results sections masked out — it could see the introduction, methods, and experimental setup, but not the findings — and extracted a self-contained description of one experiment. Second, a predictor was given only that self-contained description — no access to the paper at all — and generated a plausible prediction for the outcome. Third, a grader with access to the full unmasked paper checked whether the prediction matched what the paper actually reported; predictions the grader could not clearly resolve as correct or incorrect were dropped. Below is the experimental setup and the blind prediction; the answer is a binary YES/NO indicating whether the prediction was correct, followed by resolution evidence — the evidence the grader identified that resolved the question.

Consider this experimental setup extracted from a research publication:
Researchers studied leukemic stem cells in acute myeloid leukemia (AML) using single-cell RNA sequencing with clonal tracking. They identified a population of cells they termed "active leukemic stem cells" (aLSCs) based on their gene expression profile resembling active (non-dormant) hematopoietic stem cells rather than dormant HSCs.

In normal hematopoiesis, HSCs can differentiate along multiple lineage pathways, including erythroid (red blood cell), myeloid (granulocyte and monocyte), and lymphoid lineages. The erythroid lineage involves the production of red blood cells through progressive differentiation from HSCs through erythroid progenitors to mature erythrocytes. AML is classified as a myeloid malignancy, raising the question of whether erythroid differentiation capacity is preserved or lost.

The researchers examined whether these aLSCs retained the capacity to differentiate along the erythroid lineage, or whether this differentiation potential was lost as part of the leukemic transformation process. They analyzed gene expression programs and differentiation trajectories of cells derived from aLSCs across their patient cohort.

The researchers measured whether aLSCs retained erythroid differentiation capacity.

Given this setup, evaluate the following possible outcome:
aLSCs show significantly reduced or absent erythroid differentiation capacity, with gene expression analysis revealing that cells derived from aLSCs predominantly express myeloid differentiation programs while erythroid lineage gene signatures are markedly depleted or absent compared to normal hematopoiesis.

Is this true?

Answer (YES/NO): NO